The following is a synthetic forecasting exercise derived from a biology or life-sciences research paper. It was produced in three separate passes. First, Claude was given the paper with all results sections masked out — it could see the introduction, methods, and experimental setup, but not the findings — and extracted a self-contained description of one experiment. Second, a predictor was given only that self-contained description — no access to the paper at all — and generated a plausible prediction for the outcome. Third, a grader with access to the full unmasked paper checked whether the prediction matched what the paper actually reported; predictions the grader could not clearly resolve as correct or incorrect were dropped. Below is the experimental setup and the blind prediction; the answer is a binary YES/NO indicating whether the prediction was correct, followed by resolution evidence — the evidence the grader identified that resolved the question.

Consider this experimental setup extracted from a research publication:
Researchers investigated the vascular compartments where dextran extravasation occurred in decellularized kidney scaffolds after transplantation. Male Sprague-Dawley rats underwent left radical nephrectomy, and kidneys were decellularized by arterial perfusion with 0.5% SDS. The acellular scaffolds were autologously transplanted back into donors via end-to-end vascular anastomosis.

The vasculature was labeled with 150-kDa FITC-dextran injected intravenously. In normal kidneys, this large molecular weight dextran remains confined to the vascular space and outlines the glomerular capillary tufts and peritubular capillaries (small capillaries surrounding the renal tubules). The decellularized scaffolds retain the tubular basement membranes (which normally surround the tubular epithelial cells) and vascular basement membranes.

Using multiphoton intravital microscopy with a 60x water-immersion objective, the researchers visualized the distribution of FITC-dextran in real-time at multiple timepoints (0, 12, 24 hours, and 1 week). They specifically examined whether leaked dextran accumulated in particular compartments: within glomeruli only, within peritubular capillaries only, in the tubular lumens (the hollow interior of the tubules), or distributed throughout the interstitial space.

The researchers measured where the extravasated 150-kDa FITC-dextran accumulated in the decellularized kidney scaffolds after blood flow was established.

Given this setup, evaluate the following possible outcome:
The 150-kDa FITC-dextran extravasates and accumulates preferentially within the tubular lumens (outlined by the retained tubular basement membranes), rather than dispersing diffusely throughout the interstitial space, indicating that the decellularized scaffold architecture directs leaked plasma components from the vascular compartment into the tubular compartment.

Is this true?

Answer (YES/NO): NO